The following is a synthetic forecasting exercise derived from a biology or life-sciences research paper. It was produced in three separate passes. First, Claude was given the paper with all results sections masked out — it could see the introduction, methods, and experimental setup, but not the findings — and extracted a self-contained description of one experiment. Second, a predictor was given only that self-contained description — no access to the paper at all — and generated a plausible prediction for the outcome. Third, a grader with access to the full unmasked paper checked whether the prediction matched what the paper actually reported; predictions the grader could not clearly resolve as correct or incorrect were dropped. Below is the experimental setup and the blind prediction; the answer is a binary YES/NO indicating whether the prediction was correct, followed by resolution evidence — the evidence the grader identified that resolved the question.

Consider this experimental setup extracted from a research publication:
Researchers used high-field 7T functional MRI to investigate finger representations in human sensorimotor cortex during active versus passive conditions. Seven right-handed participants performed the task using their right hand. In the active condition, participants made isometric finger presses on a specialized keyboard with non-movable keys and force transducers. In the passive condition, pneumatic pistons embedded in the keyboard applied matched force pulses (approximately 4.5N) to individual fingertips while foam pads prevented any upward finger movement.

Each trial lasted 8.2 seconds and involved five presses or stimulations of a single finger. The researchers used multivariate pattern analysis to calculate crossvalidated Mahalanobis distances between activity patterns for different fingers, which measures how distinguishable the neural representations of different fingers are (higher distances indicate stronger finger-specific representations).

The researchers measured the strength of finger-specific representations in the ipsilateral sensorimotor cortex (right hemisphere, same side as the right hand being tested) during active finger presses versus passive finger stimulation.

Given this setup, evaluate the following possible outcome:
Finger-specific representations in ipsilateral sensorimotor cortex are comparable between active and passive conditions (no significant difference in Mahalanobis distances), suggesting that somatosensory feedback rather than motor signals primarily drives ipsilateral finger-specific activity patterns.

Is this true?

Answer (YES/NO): NO